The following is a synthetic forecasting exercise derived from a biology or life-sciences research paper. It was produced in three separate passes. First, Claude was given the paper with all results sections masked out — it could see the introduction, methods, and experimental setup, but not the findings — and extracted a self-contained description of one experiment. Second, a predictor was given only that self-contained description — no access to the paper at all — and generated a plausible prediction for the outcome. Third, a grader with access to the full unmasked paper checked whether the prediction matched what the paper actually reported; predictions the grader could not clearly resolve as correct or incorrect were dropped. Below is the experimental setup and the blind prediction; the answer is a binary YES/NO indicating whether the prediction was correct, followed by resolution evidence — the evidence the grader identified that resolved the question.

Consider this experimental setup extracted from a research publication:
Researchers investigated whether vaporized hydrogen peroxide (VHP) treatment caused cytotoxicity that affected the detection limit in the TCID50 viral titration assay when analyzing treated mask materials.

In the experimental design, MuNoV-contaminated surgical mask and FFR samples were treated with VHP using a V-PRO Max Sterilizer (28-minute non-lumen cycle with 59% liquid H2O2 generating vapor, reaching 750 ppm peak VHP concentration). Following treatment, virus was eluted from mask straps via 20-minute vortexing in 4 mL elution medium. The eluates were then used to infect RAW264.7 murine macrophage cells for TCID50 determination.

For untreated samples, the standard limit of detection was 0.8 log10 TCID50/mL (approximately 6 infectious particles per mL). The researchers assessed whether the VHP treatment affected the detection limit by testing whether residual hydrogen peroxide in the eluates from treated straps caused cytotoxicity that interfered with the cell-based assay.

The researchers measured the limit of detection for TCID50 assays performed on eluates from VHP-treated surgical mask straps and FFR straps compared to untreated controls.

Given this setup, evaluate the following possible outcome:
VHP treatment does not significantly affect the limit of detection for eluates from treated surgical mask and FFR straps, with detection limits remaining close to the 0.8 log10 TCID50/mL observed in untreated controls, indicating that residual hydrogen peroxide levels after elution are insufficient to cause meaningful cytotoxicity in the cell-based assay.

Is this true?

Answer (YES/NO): NO